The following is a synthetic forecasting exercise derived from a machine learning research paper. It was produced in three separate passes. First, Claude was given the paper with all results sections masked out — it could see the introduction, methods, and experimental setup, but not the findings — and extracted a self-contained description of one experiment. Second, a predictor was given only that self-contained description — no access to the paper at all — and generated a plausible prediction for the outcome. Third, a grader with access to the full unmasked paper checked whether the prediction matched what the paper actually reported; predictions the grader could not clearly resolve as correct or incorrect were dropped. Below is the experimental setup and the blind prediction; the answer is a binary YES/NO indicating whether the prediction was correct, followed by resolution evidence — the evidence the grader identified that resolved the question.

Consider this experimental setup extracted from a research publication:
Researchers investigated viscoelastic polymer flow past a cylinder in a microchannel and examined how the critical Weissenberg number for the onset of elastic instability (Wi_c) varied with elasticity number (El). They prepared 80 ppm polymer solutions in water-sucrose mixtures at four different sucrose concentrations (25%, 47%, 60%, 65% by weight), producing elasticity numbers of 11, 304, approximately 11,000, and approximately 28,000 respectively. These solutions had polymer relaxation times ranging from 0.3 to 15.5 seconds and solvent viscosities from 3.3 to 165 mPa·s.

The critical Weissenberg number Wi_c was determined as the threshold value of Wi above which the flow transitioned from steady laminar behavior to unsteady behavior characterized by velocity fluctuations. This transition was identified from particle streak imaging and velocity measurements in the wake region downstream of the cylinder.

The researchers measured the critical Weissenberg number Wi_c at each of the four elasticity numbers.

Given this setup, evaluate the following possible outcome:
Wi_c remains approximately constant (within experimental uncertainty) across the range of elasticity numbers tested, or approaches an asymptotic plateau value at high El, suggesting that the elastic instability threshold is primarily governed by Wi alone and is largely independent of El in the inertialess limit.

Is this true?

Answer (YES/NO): YES